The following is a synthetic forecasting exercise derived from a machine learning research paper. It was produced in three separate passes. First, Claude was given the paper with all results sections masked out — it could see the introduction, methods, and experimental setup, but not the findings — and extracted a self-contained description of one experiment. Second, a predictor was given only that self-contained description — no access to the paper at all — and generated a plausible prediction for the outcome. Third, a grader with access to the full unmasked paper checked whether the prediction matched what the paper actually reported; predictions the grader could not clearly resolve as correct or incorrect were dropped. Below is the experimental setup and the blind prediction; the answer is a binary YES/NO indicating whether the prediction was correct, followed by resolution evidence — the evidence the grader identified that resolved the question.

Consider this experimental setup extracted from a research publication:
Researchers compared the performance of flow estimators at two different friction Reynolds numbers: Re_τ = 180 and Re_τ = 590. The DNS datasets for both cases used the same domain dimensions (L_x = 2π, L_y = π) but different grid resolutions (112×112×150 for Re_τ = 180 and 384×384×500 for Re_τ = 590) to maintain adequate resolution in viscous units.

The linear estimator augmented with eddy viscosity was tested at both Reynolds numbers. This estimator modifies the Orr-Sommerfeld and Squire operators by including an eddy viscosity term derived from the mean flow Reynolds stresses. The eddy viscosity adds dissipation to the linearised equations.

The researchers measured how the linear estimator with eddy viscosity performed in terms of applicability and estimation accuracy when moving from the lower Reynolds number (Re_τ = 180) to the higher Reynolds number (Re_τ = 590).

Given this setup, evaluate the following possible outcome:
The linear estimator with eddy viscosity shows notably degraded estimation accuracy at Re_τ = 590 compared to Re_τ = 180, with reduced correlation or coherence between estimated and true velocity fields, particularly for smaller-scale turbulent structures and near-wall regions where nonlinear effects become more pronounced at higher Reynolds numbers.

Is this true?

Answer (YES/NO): NO